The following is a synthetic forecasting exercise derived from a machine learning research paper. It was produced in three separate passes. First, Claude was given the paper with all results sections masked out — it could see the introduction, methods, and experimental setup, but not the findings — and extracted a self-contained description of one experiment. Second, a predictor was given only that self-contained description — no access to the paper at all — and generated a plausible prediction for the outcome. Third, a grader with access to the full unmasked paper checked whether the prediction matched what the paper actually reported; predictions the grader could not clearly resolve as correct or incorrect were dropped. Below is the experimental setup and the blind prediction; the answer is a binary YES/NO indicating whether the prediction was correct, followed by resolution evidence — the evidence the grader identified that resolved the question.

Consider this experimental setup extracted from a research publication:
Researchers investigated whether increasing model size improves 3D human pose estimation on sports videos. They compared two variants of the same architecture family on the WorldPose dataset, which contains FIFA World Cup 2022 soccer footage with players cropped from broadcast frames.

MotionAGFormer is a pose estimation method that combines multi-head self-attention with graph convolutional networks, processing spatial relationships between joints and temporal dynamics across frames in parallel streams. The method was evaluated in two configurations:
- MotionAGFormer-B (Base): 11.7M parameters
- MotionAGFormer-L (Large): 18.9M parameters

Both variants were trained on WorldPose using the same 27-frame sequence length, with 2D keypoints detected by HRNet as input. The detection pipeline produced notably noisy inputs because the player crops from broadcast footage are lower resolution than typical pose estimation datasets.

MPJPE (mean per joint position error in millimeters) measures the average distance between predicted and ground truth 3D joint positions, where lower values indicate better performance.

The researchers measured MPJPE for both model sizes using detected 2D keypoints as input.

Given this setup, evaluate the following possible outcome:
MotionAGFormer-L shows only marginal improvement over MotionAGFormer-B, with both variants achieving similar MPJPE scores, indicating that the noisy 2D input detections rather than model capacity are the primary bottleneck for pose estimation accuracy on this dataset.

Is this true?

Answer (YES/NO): NO